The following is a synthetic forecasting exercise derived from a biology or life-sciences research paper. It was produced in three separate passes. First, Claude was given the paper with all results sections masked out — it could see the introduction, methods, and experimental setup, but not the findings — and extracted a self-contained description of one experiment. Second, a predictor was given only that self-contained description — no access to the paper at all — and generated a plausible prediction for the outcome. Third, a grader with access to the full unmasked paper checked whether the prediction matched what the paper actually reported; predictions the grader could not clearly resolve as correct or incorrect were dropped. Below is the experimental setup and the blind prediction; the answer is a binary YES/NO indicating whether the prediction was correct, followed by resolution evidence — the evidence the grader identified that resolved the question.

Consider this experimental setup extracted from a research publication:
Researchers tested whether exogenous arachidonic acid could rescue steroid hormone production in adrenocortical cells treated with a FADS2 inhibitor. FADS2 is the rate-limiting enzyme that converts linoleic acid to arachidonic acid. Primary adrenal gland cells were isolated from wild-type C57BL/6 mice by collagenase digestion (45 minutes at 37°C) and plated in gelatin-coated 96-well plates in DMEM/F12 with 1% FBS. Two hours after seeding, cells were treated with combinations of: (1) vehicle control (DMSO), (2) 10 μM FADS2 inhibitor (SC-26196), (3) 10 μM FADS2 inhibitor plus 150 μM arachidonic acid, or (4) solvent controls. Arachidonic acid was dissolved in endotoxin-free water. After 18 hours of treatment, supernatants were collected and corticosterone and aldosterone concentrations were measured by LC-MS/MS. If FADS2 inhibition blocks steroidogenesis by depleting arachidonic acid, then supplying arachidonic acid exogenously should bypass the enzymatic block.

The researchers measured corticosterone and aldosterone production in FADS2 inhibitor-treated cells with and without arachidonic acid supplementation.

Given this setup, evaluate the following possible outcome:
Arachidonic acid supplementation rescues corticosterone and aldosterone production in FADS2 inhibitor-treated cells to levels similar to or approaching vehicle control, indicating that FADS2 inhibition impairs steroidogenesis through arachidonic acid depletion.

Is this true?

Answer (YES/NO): YES